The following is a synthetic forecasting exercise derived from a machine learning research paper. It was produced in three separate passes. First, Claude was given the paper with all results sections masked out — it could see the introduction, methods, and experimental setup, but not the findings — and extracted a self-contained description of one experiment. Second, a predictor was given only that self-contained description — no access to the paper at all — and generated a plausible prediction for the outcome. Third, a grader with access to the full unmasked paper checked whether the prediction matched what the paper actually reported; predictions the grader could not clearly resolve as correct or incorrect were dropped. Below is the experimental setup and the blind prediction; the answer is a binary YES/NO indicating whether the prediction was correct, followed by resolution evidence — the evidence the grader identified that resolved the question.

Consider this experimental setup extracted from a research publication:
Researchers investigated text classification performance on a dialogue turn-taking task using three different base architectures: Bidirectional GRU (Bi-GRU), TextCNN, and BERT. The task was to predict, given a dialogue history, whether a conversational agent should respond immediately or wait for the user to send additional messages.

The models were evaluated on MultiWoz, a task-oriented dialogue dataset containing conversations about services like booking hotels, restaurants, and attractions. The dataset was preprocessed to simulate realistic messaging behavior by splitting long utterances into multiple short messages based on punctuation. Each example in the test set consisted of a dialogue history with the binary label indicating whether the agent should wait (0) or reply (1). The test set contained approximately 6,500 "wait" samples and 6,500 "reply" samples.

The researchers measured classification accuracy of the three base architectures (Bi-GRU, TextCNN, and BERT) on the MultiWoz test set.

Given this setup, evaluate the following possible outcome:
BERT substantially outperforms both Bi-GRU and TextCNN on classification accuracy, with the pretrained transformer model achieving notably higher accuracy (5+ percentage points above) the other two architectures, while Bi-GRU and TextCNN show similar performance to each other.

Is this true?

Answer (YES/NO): NO